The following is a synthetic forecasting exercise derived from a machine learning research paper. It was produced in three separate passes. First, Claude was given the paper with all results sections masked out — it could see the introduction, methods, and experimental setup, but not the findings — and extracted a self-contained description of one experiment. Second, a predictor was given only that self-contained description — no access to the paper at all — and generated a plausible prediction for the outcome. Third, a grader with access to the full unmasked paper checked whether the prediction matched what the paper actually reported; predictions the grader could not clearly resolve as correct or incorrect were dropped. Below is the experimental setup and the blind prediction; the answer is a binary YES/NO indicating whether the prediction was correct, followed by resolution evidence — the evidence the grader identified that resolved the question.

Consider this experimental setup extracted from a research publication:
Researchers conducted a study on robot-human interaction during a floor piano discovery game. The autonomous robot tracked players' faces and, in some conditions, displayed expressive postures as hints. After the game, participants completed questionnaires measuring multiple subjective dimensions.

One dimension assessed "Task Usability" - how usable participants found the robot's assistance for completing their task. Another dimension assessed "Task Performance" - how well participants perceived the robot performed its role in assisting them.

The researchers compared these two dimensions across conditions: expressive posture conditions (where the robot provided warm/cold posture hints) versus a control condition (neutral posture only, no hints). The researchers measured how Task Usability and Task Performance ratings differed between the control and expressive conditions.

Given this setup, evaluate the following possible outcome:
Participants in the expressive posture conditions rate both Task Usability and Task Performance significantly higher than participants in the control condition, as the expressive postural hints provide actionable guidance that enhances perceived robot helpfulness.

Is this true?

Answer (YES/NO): NO